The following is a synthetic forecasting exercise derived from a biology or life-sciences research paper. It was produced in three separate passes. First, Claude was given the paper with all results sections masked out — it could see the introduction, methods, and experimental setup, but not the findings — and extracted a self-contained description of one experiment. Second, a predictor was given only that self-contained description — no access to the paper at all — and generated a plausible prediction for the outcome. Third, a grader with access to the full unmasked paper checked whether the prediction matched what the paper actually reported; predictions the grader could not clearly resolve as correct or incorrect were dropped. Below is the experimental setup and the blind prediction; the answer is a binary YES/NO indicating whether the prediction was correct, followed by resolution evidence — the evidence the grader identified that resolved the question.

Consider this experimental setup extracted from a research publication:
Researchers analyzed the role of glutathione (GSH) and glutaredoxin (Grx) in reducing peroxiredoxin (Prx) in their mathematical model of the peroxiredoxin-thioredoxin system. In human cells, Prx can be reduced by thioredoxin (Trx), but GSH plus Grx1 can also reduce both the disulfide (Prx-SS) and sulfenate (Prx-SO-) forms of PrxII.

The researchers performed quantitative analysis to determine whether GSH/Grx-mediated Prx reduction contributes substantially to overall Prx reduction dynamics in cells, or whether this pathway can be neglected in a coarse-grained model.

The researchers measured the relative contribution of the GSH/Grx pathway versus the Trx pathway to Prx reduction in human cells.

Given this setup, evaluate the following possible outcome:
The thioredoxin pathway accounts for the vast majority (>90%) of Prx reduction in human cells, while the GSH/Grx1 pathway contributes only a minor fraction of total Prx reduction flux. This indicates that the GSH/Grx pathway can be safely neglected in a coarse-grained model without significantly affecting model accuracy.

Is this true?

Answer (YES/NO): YES